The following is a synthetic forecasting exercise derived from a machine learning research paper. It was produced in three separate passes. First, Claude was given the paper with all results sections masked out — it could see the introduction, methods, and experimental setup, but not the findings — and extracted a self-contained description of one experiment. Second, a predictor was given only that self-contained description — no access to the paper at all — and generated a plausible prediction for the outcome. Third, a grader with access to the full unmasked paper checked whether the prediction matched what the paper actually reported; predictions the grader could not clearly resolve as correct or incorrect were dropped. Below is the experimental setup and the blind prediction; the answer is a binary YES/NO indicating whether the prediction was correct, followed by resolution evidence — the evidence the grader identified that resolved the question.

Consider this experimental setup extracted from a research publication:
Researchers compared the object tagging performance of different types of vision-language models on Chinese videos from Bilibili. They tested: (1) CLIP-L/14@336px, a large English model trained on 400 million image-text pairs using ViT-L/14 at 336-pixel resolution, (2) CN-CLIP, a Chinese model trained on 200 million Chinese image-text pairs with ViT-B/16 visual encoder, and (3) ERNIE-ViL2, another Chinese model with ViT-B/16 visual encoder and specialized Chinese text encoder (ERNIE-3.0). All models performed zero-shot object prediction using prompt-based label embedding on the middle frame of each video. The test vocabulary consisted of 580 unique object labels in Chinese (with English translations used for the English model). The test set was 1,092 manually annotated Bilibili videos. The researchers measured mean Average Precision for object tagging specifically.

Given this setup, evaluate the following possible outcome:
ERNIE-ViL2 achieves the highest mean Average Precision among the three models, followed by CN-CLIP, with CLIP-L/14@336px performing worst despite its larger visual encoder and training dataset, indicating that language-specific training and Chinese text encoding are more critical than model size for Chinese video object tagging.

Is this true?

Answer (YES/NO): NO